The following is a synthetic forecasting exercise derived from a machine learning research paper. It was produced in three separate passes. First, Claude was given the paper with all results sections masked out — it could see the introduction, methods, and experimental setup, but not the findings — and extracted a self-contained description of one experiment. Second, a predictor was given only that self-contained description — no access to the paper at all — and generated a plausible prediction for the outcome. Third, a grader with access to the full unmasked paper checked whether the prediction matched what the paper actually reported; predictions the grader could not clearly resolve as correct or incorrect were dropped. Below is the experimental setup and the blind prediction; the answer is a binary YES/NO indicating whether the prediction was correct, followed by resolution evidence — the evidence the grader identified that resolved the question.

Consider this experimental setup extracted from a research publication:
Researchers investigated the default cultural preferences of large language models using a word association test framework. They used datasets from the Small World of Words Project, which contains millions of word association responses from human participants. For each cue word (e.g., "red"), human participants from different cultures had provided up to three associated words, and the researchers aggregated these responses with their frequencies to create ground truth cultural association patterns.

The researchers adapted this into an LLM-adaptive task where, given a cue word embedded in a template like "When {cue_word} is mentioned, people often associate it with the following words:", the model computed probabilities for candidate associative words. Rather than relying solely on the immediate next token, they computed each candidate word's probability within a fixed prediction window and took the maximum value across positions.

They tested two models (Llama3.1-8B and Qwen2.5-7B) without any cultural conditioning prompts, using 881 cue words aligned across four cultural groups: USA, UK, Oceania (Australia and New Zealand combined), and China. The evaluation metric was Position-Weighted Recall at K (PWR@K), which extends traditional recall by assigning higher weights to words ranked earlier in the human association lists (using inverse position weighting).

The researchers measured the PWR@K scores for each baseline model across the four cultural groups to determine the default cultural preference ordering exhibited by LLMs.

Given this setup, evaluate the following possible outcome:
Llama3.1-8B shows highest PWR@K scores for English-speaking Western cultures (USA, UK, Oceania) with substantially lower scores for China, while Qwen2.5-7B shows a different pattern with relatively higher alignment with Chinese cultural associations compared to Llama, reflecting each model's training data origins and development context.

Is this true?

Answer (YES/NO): NO